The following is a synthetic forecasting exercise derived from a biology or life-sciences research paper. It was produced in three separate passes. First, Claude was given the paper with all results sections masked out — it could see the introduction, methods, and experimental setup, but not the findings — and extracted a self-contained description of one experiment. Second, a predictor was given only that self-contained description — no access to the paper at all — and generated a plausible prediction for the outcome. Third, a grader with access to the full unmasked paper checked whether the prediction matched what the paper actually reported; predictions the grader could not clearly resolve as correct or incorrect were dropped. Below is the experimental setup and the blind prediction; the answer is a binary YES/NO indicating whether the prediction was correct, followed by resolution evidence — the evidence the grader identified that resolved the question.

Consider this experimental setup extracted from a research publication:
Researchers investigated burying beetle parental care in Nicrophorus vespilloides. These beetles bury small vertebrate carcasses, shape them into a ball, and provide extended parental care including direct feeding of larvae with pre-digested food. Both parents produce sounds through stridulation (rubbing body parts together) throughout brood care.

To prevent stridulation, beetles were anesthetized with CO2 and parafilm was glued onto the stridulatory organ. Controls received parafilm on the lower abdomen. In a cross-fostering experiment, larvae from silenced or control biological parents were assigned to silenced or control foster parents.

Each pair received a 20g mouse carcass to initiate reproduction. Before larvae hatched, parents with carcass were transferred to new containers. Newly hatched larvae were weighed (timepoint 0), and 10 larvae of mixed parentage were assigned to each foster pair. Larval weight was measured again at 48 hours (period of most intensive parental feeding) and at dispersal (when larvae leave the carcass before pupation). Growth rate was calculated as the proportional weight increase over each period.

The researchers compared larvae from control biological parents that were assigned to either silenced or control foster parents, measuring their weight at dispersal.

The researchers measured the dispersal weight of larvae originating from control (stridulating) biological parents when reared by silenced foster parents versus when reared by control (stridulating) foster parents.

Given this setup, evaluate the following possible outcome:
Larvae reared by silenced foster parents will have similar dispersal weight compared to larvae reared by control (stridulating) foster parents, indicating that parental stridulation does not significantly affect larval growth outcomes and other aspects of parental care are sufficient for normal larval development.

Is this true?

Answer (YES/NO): NO